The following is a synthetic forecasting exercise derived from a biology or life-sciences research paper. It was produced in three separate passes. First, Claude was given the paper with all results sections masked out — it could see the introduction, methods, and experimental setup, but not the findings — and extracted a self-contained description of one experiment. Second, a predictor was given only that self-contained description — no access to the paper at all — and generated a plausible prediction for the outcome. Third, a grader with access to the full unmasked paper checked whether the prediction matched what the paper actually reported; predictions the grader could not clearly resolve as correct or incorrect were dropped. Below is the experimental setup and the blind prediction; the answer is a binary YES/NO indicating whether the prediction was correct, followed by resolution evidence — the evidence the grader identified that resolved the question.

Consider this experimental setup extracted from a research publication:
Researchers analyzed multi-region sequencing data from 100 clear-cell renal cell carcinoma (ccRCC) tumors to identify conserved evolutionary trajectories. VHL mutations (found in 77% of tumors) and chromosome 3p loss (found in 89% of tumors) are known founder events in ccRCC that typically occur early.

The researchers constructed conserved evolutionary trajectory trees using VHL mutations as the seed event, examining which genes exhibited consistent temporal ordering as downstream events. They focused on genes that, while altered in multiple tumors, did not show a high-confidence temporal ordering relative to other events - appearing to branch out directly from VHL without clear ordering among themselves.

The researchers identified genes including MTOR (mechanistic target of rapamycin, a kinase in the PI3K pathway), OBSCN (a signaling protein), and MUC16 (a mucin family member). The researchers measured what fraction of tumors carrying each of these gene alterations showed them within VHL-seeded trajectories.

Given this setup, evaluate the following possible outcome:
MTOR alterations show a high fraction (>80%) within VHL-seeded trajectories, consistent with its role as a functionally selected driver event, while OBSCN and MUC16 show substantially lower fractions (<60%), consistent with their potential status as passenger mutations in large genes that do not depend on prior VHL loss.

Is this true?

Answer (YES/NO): NO